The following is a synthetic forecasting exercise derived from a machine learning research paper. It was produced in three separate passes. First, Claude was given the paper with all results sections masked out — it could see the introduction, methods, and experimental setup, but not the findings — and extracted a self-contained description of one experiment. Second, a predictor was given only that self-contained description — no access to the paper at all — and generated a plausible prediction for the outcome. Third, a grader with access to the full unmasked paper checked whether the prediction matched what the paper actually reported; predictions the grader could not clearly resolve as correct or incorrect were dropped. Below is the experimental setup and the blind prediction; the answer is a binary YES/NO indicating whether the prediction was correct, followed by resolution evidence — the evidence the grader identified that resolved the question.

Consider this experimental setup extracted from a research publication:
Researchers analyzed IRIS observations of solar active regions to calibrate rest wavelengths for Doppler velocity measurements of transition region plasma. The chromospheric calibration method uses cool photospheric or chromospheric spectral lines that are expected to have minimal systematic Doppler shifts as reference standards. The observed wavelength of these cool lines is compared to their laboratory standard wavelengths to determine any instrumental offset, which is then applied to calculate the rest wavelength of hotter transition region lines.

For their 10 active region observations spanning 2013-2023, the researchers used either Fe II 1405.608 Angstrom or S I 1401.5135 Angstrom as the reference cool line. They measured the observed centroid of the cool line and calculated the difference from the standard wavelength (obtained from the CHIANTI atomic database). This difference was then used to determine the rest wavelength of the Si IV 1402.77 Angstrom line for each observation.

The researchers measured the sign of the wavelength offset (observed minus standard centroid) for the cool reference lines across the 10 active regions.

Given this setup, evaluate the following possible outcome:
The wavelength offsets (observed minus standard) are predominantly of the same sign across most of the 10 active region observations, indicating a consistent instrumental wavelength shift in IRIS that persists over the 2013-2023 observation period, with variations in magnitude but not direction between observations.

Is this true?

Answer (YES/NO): NO